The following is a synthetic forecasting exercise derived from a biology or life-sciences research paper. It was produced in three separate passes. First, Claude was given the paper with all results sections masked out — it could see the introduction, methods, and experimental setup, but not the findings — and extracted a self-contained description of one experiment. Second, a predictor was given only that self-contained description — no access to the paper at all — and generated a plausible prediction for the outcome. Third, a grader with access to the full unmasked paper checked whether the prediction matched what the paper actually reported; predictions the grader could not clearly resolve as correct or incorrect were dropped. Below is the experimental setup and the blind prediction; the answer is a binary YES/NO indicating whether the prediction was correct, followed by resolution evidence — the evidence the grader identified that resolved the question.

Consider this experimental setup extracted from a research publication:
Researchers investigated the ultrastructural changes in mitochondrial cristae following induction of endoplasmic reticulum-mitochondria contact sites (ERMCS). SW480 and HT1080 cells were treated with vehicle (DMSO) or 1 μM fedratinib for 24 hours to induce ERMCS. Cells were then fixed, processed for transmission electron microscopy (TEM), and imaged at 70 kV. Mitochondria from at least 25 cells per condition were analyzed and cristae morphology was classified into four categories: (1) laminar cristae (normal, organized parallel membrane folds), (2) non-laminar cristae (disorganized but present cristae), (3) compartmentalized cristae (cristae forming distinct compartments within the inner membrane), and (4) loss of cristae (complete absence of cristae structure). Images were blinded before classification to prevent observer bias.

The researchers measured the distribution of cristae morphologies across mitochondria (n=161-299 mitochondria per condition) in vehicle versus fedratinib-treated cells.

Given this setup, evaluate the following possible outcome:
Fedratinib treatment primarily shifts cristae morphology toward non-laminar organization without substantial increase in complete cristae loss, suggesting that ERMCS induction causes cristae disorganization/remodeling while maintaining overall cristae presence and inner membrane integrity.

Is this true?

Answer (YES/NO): NO